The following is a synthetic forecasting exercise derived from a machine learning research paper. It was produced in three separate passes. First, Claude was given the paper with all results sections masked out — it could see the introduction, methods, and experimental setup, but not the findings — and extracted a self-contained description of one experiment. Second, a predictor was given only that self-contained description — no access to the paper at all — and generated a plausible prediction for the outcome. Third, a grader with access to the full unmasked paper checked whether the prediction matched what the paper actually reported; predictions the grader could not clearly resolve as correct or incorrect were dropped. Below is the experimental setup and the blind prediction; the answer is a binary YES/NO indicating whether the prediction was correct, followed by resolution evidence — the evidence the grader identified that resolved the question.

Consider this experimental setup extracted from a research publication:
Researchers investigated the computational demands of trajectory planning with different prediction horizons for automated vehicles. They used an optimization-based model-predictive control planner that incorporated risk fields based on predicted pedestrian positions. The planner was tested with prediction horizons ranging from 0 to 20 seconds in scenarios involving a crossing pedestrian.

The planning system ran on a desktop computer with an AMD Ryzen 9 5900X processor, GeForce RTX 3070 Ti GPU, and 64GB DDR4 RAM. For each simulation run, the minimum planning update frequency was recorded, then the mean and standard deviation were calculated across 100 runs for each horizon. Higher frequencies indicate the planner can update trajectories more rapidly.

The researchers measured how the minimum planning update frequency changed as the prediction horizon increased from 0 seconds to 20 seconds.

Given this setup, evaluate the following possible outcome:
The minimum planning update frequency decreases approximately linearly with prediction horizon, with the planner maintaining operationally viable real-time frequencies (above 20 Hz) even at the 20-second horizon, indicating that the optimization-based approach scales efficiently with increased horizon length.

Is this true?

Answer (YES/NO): NO